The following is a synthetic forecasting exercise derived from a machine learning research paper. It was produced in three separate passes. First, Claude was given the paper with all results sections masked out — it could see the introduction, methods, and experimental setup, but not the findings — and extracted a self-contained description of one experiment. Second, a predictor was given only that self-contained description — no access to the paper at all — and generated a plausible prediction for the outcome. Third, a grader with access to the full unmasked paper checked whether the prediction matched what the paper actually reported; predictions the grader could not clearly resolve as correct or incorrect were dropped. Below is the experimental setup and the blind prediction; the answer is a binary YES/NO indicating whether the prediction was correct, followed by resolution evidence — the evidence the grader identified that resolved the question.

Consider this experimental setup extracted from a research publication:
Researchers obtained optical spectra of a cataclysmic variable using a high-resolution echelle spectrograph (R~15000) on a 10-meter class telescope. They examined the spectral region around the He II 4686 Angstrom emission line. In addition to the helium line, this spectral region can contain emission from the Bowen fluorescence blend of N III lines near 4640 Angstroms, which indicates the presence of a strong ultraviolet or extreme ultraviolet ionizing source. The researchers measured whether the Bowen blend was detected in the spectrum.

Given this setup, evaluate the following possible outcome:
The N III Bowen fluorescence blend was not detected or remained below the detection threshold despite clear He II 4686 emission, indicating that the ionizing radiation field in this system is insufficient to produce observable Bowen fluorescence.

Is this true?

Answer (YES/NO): NO